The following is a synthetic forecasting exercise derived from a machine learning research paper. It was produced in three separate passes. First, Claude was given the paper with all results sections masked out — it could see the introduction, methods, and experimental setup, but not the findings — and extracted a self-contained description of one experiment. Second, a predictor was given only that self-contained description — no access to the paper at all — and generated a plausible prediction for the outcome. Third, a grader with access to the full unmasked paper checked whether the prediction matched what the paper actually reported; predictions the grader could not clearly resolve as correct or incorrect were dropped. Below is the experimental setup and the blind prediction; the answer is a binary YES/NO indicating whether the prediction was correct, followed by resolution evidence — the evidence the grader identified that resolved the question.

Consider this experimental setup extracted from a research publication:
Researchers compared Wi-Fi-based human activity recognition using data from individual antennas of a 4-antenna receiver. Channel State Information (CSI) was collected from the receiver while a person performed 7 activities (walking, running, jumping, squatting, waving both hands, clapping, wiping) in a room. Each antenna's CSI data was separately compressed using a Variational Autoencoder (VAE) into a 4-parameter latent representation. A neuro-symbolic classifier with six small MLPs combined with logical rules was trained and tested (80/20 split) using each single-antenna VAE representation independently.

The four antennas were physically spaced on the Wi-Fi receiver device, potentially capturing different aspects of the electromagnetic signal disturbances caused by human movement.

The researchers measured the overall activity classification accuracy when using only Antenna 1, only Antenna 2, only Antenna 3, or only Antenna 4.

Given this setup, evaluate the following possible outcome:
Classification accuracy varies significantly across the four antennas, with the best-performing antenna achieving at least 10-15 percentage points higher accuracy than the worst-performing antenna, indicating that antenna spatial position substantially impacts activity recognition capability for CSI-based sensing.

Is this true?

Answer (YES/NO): YES